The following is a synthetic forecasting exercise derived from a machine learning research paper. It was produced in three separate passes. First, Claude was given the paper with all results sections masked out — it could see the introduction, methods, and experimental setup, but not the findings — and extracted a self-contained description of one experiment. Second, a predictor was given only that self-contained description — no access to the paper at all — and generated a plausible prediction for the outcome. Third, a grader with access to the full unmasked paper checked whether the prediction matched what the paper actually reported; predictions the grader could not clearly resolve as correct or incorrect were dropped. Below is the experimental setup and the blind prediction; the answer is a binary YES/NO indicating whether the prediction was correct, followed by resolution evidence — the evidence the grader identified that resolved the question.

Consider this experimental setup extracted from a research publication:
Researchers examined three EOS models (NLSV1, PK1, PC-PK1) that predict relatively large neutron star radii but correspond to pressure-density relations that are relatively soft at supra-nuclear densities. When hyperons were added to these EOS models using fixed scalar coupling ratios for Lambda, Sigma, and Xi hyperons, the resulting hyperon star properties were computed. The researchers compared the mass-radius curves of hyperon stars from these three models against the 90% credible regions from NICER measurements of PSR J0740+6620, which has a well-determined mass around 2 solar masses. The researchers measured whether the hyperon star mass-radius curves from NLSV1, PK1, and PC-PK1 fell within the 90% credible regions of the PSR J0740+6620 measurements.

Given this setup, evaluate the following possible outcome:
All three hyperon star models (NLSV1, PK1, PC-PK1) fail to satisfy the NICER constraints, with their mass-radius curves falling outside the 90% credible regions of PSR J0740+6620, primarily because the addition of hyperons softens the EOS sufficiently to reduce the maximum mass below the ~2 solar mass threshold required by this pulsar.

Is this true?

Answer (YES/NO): YES